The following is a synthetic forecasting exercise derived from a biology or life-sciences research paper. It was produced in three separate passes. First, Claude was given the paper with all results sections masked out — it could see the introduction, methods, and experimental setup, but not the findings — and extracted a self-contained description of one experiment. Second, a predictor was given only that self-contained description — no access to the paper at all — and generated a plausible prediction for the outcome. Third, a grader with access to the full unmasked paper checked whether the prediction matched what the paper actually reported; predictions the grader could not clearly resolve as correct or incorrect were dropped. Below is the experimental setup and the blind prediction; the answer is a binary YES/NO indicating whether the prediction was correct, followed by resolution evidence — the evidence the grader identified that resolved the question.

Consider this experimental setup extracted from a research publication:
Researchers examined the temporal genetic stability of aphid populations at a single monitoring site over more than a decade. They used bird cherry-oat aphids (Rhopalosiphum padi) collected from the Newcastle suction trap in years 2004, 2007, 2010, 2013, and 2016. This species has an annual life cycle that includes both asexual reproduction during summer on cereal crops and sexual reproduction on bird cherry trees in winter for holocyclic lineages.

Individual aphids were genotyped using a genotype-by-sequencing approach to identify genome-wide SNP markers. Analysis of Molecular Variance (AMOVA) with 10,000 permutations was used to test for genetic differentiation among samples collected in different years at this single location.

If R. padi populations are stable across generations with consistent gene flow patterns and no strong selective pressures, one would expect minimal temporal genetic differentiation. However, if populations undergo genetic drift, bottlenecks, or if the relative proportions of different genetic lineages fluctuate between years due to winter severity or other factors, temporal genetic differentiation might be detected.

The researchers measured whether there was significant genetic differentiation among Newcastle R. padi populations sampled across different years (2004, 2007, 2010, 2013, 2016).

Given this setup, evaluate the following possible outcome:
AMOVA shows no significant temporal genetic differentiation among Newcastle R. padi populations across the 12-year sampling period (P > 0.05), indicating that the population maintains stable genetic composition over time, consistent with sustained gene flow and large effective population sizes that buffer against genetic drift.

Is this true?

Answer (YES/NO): YES